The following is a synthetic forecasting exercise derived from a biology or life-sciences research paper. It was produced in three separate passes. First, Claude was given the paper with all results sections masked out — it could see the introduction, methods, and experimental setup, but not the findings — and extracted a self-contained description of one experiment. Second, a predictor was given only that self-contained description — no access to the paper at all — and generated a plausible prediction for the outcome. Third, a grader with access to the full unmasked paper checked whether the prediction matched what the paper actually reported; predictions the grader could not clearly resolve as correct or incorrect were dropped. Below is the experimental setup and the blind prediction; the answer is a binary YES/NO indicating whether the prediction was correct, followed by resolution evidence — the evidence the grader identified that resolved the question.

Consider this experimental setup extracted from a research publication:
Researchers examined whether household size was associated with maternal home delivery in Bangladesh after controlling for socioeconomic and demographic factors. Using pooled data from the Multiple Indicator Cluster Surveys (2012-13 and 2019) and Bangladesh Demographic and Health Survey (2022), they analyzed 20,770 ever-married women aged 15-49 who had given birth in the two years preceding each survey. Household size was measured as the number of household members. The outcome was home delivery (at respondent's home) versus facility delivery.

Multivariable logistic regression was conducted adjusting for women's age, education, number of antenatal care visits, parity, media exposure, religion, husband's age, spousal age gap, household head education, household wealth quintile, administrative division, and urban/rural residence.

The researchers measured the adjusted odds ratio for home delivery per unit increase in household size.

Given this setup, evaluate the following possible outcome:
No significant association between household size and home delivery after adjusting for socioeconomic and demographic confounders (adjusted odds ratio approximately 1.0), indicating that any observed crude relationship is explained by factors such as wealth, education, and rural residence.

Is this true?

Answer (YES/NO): YES